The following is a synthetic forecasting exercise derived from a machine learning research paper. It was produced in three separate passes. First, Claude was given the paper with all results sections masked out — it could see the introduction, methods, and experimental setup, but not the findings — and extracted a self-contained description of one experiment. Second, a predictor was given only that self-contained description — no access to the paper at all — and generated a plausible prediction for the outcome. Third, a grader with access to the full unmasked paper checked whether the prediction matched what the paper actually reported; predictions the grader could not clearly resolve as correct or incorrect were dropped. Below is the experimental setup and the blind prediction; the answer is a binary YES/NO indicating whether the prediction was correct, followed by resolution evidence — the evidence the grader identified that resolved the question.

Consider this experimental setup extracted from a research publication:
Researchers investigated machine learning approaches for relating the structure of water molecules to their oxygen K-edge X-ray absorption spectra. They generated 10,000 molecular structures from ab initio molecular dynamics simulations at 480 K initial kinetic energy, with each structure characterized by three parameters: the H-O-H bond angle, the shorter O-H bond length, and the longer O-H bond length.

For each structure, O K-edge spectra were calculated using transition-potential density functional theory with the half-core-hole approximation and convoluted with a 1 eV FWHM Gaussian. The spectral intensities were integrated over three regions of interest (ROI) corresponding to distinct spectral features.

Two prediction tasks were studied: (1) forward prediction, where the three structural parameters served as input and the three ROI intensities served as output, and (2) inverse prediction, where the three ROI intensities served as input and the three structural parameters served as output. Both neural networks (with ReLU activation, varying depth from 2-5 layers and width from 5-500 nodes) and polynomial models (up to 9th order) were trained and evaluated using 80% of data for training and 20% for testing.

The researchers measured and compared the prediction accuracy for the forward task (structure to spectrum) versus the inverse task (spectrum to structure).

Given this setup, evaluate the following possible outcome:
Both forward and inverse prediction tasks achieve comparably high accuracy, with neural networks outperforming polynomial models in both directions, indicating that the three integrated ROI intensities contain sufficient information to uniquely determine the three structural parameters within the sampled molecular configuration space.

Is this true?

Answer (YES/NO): NO